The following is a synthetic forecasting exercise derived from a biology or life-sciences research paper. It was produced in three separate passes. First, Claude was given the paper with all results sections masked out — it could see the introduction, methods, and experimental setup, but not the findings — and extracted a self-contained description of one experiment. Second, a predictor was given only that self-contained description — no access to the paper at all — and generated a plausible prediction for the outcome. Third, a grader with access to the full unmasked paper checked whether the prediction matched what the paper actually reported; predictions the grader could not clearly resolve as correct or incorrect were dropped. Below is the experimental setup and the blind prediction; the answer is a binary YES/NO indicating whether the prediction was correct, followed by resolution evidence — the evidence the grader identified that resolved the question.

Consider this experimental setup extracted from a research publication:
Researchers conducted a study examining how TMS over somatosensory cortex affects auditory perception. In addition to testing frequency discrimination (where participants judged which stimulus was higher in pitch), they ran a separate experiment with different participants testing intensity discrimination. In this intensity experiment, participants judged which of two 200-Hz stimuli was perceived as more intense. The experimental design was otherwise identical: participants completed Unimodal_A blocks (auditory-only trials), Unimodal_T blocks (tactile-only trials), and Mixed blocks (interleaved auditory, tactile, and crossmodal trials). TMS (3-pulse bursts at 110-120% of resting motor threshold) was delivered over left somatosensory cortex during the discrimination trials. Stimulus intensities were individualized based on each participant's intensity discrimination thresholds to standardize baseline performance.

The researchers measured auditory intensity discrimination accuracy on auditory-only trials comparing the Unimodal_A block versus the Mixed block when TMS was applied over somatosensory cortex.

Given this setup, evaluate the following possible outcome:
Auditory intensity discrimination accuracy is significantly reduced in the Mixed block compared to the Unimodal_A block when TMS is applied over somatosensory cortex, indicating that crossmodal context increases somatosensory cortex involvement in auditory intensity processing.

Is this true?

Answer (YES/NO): NO